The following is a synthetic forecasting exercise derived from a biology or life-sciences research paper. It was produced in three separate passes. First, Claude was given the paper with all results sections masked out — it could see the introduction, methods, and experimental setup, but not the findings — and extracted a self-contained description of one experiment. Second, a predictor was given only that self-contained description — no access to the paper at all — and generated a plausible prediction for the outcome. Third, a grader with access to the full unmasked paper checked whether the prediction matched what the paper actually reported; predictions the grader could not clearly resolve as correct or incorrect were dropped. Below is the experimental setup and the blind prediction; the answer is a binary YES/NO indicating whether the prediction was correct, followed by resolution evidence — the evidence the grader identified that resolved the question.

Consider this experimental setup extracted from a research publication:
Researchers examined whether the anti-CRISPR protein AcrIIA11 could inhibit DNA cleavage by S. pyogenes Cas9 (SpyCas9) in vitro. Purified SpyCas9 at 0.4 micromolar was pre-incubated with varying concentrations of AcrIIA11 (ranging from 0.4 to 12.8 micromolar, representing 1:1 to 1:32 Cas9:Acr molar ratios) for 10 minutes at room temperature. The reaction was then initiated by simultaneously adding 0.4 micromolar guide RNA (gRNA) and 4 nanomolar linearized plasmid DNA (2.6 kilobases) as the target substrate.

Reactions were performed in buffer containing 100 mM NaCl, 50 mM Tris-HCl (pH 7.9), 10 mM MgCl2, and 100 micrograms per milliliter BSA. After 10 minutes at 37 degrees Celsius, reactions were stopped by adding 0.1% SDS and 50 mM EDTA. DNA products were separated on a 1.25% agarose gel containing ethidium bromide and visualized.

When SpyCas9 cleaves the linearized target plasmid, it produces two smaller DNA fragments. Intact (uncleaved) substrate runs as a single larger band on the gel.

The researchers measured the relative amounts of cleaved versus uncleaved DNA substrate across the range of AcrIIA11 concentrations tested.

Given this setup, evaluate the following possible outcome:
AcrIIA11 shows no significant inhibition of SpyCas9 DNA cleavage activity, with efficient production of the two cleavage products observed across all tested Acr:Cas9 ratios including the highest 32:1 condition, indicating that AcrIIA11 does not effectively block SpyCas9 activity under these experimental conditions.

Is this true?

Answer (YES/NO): NO